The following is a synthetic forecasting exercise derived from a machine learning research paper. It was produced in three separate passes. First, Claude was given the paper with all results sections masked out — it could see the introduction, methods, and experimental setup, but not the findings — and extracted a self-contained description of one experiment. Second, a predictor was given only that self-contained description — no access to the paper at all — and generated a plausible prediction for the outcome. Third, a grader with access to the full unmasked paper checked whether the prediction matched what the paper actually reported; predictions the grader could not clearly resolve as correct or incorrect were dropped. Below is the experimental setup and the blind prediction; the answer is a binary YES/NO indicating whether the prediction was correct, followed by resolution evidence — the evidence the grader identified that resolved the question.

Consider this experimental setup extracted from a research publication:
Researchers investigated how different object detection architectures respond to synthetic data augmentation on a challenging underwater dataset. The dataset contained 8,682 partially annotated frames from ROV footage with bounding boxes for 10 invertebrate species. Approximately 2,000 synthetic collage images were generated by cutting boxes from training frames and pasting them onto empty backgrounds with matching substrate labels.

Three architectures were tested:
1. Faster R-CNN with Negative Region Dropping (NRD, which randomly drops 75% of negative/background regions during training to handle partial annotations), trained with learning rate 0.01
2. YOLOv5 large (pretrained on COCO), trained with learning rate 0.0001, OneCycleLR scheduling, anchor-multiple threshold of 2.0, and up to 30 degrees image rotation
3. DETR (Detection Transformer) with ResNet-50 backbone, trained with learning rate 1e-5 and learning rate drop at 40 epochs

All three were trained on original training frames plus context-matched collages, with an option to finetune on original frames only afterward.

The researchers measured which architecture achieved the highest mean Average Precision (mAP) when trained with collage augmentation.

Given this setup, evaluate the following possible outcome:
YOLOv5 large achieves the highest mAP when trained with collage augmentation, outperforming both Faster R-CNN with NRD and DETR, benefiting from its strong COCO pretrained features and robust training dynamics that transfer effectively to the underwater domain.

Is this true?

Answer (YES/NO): NO